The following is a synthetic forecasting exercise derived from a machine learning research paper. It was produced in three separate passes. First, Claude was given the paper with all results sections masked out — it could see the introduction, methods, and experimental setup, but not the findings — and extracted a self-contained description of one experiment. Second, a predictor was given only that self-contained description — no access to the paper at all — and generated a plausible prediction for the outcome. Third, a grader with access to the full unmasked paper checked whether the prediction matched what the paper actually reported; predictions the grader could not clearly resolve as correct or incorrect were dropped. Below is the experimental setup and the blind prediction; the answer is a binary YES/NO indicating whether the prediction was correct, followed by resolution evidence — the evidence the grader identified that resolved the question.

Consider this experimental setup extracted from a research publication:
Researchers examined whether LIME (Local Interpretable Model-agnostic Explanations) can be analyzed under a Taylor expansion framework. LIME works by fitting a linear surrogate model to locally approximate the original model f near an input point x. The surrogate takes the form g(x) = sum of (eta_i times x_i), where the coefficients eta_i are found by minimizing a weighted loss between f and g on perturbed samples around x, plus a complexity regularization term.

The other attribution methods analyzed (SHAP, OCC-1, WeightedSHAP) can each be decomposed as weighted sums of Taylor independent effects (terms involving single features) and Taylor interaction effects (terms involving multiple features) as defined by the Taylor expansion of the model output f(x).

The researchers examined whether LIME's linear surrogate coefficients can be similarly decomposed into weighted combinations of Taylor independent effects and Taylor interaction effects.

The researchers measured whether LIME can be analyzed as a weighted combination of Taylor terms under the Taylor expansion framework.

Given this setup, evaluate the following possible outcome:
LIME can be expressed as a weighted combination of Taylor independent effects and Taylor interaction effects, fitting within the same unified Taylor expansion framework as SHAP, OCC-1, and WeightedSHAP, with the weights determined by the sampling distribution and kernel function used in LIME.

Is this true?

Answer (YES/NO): NO